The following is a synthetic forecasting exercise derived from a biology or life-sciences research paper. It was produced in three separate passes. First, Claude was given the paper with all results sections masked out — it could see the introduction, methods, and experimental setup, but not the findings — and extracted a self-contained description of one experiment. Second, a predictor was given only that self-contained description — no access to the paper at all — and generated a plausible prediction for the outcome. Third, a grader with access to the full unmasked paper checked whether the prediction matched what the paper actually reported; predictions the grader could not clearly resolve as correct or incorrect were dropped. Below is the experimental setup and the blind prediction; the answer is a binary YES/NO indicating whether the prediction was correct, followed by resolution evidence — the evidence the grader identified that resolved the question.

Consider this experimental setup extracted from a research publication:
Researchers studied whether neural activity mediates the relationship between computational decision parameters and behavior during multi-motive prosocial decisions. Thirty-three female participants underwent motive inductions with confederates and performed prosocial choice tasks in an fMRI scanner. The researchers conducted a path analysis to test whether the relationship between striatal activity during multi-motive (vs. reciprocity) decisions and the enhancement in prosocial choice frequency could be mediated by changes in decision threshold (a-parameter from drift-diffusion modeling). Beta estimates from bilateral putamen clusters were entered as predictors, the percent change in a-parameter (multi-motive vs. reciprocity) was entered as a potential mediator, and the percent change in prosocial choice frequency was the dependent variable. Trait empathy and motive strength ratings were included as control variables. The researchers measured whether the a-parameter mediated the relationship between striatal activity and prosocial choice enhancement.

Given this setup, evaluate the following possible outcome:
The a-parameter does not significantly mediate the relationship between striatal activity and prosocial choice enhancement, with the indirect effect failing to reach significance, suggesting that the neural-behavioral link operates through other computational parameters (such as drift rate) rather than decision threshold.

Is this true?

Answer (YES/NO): NO